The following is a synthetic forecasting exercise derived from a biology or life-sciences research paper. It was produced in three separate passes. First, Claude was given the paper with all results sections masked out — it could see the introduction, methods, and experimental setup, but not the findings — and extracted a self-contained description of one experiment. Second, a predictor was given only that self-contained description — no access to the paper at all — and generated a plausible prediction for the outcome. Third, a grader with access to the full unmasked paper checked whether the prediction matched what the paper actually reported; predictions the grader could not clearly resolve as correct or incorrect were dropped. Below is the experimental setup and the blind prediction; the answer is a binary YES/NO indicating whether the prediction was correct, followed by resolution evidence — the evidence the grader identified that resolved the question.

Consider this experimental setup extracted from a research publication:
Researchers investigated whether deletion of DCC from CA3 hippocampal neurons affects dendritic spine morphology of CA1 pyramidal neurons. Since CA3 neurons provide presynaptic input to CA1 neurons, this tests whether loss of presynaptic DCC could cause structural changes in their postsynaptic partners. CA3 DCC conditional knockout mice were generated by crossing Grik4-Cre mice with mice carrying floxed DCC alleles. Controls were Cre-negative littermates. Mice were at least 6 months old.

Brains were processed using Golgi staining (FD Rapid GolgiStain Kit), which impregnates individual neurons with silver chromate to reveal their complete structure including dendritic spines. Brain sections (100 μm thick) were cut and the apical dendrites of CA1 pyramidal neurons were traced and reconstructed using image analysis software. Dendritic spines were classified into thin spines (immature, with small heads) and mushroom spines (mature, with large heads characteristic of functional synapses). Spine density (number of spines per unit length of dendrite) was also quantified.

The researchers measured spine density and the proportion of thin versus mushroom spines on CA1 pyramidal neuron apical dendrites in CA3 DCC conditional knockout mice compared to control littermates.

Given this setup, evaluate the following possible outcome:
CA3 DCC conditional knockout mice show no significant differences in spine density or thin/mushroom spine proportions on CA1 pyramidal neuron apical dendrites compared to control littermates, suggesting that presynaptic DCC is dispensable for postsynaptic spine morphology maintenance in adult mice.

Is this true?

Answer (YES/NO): YES